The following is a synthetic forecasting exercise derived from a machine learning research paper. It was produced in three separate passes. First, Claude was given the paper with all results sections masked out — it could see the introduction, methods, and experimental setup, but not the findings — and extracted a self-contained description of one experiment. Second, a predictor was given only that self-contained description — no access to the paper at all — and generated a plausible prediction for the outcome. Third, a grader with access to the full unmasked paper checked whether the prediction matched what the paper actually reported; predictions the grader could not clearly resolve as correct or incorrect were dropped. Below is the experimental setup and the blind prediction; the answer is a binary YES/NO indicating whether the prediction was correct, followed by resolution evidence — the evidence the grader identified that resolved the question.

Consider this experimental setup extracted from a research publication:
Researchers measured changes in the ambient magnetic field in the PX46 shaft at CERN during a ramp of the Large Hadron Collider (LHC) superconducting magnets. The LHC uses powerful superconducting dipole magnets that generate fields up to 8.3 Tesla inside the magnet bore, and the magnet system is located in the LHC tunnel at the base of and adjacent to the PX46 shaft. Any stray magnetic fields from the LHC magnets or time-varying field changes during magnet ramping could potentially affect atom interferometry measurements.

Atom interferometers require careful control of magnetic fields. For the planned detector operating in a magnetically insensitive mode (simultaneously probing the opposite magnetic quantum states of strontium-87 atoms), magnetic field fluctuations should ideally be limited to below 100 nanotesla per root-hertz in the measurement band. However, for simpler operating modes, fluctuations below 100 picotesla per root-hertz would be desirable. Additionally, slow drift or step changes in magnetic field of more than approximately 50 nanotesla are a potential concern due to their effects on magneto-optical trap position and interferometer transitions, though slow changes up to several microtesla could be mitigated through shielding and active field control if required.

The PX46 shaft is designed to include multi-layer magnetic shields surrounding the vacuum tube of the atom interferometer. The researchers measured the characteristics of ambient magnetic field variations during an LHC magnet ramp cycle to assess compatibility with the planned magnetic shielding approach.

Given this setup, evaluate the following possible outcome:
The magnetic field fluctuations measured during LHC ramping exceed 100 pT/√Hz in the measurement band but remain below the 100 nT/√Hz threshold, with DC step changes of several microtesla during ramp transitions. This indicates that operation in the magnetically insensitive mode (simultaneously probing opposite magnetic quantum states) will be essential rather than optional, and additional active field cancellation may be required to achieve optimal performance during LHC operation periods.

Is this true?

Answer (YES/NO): NO